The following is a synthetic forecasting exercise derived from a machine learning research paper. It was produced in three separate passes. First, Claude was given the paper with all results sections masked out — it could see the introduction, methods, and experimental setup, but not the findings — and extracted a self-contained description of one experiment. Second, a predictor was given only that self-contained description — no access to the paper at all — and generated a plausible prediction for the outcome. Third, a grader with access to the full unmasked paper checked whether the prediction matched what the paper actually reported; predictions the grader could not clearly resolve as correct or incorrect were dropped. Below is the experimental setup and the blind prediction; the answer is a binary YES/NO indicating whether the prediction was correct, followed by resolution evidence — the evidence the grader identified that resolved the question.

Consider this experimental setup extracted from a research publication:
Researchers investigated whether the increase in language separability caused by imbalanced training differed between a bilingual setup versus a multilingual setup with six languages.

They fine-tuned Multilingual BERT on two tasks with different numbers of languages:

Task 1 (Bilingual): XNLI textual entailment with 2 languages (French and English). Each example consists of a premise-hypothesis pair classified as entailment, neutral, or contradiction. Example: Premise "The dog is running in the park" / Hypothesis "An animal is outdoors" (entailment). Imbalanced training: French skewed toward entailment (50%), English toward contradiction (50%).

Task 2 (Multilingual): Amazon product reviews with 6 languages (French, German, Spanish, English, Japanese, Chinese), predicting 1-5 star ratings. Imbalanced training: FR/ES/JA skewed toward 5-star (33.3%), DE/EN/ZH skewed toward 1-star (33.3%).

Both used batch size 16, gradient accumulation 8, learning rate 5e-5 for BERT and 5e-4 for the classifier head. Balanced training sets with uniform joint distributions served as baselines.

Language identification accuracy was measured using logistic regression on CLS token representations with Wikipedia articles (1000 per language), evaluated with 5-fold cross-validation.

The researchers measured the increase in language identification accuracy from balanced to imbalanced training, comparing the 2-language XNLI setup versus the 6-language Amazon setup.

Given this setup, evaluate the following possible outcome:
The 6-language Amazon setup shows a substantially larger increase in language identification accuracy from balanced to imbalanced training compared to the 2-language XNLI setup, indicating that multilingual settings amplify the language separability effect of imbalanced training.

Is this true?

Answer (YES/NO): NO